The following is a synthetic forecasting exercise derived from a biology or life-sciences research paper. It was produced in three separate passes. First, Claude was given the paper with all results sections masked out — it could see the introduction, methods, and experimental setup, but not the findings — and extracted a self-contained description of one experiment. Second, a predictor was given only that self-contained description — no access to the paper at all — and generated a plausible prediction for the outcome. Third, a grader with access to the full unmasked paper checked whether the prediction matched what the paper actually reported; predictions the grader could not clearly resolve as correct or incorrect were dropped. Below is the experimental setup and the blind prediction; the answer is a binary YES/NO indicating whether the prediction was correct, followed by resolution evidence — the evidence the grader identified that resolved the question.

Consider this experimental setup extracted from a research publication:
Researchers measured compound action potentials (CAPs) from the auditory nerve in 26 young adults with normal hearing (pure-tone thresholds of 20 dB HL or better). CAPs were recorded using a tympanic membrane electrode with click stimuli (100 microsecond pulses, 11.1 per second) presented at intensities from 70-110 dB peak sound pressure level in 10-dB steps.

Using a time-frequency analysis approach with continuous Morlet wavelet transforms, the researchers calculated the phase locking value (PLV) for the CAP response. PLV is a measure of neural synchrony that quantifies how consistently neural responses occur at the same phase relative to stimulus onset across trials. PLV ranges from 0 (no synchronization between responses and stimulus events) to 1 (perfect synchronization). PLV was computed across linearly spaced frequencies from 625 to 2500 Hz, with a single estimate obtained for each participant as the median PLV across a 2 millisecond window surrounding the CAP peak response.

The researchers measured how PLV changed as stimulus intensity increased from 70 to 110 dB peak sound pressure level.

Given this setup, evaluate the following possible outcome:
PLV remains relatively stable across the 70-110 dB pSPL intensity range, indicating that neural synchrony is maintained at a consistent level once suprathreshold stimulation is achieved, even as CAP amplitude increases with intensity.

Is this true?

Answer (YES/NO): NO